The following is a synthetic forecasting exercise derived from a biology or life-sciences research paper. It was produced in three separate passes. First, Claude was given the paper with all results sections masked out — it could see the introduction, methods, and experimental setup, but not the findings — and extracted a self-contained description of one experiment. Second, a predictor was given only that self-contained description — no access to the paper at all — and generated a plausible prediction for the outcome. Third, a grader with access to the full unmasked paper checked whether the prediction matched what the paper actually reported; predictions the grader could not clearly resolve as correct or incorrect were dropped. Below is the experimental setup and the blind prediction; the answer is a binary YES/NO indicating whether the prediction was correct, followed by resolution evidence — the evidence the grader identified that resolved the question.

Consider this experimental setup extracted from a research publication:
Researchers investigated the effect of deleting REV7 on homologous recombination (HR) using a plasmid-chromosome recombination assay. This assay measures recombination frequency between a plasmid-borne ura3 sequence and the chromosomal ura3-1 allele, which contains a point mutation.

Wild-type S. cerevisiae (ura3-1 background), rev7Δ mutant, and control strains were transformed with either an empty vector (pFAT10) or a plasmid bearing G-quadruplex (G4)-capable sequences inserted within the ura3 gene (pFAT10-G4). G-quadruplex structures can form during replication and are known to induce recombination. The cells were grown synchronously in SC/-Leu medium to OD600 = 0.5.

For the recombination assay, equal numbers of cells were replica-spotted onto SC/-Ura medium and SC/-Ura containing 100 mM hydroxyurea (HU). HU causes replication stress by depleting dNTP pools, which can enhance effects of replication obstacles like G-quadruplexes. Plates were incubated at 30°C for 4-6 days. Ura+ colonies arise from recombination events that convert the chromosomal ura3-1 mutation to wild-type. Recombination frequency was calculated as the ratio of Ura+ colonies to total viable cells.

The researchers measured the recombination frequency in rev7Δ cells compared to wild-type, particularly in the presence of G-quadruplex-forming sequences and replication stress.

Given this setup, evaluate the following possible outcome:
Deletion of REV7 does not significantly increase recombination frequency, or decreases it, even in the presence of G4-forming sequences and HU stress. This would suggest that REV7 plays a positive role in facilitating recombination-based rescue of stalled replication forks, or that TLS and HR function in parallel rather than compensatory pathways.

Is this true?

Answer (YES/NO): NO